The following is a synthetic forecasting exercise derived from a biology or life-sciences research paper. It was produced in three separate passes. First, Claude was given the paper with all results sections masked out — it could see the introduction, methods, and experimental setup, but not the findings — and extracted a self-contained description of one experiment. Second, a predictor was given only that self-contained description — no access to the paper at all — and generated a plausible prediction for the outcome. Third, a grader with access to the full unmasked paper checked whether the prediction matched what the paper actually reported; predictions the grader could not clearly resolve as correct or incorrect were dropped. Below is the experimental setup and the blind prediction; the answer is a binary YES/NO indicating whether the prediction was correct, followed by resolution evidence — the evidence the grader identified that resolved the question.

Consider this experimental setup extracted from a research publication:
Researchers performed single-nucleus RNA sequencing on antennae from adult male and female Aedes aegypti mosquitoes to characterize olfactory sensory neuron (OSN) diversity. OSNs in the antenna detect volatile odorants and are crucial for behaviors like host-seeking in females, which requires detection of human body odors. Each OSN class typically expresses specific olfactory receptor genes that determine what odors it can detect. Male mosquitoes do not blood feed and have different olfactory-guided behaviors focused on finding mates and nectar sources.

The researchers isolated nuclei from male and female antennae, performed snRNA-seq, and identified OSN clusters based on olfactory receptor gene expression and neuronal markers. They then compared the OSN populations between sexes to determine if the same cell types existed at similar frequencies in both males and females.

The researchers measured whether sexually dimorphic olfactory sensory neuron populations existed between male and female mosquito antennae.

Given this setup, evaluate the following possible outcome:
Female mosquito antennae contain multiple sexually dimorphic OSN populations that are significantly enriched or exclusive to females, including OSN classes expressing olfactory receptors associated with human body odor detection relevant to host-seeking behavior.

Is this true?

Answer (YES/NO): NO